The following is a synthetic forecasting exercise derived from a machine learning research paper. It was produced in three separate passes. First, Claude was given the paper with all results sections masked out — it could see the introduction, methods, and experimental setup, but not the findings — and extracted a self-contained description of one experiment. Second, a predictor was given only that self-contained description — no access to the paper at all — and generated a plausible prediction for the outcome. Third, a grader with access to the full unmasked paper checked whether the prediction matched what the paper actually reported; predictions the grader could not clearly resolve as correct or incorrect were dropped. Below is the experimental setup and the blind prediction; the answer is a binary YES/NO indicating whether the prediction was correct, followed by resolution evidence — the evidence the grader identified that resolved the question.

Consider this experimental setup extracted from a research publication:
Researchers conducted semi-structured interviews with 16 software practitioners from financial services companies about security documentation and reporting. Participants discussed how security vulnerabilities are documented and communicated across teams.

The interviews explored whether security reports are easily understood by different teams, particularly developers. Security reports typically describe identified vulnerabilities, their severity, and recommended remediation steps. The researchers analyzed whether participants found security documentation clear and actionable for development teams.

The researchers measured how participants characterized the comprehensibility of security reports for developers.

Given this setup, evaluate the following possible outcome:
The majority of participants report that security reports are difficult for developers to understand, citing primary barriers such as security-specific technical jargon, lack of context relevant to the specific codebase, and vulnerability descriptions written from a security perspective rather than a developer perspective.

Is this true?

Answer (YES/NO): NO